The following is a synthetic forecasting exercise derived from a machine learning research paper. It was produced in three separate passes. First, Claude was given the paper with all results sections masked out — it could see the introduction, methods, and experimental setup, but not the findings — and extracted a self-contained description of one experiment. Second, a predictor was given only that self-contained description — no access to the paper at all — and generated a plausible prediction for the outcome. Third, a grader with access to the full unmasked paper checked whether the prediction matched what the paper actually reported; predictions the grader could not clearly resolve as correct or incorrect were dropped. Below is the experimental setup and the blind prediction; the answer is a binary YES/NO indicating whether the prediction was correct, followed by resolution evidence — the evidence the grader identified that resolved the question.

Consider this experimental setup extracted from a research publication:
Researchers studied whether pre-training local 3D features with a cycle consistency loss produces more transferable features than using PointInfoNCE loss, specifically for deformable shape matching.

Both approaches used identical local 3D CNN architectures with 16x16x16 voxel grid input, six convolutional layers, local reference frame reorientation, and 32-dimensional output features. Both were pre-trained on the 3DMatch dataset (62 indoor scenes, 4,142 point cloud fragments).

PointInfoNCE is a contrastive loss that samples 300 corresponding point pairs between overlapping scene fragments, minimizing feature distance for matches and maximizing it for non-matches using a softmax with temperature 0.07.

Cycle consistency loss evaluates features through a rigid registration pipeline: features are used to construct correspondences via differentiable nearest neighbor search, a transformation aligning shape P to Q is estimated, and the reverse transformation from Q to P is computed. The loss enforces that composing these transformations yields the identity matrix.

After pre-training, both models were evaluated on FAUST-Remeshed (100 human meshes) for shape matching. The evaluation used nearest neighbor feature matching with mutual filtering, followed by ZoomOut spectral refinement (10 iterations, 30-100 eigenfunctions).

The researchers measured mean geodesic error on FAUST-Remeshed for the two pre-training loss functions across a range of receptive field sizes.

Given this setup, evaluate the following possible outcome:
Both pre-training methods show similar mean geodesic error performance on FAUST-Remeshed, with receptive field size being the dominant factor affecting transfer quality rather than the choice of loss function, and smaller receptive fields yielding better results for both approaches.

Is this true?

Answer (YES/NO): NO